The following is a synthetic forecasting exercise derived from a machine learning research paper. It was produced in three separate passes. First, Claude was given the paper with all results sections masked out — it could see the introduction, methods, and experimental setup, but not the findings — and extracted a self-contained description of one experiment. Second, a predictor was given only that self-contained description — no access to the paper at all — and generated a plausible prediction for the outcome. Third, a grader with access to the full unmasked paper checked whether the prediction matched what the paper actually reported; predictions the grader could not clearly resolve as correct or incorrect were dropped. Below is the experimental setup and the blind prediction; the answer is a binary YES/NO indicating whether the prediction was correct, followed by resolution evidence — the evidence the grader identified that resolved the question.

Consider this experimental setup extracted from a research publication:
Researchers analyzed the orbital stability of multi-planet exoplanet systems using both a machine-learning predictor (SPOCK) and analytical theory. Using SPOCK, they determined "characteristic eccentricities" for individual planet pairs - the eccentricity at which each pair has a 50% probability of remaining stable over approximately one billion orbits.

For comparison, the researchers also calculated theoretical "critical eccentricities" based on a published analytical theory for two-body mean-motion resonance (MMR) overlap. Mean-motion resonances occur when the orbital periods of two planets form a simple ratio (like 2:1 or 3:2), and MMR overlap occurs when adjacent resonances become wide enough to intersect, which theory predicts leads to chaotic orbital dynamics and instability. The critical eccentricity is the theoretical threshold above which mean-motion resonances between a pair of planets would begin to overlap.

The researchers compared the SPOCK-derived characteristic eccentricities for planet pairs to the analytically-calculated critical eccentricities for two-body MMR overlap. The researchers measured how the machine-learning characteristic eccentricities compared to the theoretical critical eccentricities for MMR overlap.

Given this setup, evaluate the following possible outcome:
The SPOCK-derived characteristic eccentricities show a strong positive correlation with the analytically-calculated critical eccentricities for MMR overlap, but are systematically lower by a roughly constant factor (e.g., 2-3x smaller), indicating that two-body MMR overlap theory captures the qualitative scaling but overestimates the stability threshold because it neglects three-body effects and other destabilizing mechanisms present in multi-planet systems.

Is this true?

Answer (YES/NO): NO